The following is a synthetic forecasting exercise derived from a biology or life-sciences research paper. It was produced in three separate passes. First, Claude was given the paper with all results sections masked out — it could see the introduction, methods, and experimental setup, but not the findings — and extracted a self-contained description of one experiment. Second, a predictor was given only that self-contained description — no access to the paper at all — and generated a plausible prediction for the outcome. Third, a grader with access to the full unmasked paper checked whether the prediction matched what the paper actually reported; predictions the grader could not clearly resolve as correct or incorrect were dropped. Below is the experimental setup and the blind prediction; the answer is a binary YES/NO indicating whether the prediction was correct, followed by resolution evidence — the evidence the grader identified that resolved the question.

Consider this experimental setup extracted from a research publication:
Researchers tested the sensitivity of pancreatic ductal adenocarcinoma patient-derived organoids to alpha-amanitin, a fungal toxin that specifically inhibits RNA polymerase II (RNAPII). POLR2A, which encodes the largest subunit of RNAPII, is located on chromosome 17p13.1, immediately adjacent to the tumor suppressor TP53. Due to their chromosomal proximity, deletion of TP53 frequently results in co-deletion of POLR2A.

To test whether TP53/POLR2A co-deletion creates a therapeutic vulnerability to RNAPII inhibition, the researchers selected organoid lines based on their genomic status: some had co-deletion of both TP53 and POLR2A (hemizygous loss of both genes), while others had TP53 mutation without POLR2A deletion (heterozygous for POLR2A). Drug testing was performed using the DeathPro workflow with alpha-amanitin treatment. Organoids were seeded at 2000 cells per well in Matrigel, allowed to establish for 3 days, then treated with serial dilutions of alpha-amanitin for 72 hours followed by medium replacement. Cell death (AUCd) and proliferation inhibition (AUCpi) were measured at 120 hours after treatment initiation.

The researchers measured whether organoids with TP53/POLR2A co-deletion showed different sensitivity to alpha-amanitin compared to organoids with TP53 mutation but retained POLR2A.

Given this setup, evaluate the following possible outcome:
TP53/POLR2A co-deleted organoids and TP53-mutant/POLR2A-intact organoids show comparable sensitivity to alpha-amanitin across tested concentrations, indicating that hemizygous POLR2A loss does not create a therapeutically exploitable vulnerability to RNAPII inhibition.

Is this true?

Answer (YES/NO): NO